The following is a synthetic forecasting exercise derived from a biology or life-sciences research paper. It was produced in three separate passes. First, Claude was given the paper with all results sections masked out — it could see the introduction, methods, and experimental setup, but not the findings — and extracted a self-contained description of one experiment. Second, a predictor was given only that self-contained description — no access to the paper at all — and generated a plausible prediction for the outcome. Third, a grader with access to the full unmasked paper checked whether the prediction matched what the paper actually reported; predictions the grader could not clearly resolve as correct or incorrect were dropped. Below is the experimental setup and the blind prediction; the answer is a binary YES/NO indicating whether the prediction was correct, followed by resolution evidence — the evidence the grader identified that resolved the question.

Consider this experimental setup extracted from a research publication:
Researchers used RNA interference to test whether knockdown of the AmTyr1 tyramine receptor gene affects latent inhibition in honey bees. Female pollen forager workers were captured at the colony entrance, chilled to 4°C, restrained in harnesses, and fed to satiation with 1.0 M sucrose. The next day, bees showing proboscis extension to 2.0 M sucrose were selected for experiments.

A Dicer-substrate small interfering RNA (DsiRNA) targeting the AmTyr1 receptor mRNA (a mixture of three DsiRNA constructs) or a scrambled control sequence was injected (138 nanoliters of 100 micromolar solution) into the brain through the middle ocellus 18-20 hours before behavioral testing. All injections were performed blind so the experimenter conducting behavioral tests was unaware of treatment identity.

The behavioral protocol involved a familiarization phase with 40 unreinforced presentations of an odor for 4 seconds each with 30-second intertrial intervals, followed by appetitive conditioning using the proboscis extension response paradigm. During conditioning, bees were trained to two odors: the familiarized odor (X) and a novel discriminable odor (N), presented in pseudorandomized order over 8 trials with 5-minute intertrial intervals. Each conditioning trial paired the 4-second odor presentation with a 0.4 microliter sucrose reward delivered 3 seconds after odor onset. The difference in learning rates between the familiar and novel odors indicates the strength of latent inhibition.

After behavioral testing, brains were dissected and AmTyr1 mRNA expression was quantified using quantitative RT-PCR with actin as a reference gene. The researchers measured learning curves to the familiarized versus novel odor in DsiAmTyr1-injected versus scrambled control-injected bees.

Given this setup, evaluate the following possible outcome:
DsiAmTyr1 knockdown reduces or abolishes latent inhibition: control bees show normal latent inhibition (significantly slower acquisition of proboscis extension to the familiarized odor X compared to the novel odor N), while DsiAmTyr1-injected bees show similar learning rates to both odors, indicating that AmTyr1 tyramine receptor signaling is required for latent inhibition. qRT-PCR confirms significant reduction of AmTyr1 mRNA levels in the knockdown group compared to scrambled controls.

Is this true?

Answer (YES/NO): NO